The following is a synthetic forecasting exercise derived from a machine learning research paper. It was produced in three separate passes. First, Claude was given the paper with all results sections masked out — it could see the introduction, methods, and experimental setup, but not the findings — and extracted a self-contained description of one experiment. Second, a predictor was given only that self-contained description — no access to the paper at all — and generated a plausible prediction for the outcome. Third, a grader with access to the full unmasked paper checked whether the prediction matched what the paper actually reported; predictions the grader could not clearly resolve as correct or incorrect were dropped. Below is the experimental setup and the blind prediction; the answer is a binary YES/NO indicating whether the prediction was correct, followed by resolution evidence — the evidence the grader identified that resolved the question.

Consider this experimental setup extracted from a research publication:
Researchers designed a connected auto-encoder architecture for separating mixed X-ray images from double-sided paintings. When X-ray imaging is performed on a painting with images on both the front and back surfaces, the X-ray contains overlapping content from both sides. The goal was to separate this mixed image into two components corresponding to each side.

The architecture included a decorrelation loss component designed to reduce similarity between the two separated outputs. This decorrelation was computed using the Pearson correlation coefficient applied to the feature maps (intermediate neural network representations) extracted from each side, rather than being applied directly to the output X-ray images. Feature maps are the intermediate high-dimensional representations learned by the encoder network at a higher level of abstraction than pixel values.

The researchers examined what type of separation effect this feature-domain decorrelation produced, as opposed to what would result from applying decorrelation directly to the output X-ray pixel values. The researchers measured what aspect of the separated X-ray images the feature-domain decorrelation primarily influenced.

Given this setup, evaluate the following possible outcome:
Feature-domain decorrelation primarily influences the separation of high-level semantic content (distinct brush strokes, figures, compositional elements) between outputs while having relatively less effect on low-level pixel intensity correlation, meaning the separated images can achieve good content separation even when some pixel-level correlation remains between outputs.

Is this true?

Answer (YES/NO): NO